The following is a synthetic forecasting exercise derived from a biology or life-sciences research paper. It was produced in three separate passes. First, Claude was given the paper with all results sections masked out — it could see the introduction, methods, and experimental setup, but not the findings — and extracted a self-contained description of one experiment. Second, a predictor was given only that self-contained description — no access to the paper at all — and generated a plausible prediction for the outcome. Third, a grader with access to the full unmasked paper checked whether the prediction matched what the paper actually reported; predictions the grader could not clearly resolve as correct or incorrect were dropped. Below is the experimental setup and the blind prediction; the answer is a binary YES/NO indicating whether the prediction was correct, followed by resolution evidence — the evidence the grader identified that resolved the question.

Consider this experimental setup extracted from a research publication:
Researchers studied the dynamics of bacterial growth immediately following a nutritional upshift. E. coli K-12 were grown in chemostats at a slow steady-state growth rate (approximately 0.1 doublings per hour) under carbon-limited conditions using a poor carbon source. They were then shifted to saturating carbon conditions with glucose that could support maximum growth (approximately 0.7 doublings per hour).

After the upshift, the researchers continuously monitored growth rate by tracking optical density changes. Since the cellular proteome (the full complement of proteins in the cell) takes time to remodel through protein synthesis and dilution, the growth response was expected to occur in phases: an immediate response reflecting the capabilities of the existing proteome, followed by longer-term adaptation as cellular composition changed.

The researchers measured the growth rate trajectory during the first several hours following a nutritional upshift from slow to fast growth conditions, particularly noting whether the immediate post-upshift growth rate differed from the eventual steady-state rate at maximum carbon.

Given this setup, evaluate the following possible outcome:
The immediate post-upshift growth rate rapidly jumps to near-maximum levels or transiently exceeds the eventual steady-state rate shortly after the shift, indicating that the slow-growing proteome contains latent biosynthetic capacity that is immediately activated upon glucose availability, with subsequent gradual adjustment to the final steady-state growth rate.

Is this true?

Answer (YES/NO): NO